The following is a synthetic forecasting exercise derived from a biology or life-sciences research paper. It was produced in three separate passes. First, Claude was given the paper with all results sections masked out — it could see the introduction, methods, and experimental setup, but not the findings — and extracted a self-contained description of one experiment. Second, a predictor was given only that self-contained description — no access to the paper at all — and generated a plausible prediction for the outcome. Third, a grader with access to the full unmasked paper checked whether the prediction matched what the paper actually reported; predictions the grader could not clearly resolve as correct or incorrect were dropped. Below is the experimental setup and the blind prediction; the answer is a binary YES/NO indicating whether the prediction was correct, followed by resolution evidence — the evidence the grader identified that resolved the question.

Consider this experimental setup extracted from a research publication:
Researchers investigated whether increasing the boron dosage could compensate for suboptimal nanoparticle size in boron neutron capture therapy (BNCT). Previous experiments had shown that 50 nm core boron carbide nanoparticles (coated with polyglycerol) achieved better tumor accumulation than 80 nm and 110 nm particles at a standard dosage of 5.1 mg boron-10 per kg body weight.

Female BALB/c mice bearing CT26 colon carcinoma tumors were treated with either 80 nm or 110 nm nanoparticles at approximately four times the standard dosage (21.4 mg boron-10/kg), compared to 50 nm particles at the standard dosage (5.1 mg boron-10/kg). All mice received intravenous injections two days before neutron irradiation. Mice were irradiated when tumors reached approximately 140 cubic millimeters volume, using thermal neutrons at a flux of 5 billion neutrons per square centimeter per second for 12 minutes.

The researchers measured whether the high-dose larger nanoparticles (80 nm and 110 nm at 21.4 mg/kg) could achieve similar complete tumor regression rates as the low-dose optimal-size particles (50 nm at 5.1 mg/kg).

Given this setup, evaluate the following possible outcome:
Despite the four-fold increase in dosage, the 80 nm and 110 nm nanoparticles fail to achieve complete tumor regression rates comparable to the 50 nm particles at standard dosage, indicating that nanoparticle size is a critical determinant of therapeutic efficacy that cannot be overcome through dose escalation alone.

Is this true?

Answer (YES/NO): NO